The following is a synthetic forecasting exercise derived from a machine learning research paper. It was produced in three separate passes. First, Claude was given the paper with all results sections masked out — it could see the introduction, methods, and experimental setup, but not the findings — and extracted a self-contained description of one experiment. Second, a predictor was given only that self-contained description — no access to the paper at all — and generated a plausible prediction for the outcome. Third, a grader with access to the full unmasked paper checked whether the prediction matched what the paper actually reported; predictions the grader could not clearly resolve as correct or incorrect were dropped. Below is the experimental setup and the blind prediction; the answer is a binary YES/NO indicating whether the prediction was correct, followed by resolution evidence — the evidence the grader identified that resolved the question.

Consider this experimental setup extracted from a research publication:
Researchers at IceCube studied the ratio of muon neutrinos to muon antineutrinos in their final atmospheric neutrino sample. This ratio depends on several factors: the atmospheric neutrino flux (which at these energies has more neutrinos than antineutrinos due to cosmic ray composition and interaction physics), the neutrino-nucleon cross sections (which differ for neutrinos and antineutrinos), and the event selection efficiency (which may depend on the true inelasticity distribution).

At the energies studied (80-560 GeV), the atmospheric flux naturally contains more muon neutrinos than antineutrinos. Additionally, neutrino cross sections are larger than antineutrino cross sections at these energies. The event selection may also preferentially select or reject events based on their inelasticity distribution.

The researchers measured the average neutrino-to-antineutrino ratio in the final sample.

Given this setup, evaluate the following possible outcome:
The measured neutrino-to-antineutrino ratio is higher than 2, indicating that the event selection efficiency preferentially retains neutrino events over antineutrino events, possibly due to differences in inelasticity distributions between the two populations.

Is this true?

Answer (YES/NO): YES